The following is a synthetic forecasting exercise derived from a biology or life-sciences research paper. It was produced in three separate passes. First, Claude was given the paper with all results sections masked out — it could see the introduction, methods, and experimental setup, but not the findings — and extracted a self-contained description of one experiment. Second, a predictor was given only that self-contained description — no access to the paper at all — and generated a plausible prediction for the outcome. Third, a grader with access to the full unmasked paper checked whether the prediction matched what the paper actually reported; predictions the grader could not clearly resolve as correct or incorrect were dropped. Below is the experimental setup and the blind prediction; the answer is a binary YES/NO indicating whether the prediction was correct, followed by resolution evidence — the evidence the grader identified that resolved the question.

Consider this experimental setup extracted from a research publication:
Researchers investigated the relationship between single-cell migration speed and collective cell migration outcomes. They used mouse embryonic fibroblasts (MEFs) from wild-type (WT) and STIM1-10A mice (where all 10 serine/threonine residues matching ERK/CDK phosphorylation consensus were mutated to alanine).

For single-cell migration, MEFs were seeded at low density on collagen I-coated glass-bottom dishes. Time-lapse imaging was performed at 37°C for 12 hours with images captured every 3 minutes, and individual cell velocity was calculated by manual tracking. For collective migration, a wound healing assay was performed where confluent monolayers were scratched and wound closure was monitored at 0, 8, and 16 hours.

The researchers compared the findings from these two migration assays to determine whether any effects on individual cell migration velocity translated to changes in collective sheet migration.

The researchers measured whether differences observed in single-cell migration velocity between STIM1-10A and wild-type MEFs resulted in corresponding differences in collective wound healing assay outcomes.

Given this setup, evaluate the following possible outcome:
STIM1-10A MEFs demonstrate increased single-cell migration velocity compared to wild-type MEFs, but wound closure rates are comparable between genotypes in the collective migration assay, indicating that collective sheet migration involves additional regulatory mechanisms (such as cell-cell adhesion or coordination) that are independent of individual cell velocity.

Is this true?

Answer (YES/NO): NO